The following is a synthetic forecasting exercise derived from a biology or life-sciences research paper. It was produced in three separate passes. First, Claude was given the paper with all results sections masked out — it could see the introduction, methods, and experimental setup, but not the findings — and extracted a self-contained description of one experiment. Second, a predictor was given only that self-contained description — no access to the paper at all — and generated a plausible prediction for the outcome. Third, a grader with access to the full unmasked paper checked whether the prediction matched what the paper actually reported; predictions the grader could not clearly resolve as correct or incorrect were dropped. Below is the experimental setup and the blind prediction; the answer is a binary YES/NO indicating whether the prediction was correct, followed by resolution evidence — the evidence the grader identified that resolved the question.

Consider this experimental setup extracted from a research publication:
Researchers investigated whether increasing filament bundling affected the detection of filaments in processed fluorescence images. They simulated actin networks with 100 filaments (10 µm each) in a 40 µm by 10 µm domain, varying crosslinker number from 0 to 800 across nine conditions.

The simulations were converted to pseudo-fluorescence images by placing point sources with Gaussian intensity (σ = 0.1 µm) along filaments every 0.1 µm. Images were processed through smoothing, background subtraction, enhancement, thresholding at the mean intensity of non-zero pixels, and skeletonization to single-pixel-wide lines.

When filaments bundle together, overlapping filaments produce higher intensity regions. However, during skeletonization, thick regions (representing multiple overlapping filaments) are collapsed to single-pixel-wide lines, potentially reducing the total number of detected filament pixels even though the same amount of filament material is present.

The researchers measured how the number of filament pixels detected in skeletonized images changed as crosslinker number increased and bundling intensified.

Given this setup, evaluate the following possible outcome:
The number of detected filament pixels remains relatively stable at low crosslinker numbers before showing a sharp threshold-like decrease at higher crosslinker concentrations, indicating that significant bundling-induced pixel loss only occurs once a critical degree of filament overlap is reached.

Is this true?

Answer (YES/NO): NO